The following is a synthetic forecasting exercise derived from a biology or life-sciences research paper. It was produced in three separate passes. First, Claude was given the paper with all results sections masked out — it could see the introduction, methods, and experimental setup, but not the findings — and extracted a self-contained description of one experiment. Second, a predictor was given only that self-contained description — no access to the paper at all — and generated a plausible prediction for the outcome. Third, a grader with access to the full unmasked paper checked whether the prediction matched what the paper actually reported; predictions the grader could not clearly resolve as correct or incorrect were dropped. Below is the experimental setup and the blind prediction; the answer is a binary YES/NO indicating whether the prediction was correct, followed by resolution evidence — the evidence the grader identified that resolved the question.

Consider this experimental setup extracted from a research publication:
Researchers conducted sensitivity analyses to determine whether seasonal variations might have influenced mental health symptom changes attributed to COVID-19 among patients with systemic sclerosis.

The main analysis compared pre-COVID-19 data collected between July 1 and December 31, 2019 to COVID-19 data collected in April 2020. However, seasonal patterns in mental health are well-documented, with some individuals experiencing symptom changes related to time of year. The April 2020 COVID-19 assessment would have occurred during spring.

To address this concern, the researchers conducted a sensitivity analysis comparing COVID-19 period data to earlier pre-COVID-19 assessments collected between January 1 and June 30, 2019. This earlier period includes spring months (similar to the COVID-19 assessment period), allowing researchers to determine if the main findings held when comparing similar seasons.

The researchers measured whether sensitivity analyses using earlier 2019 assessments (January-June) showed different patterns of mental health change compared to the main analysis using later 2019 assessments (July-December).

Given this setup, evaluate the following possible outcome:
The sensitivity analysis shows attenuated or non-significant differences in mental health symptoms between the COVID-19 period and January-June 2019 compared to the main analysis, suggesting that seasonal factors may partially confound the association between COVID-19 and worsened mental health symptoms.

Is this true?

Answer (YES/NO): NO